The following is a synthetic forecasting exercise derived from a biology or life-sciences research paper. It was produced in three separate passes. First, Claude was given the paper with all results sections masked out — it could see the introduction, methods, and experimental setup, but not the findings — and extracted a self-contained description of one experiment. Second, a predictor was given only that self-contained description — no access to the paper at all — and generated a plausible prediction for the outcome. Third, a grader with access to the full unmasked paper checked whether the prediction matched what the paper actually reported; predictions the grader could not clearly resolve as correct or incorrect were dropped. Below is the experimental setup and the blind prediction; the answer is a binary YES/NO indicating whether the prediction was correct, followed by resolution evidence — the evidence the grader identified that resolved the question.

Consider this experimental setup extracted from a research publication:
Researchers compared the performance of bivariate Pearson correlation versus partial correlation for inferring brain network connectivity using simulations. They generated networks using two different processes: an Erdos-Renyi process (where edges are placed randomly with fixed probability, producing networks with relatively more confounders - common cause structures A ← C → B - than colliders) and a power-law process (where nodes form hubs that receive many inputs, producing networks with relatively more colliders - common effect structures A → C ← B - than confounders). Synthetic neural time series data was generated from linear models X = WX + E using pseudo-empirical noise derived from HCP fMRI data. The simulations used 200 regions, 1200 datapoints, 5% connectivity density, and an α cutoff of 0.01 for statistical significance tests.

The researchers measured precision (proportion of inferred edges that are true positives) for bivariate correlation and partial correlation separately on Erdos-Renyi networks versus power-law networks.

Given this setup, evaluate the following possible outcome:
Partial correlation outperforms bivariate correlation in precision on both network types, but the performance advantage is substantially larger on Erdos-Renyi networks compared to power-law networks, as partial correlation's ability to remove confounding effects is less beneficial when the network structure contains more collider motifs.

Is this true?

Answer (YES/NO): NO